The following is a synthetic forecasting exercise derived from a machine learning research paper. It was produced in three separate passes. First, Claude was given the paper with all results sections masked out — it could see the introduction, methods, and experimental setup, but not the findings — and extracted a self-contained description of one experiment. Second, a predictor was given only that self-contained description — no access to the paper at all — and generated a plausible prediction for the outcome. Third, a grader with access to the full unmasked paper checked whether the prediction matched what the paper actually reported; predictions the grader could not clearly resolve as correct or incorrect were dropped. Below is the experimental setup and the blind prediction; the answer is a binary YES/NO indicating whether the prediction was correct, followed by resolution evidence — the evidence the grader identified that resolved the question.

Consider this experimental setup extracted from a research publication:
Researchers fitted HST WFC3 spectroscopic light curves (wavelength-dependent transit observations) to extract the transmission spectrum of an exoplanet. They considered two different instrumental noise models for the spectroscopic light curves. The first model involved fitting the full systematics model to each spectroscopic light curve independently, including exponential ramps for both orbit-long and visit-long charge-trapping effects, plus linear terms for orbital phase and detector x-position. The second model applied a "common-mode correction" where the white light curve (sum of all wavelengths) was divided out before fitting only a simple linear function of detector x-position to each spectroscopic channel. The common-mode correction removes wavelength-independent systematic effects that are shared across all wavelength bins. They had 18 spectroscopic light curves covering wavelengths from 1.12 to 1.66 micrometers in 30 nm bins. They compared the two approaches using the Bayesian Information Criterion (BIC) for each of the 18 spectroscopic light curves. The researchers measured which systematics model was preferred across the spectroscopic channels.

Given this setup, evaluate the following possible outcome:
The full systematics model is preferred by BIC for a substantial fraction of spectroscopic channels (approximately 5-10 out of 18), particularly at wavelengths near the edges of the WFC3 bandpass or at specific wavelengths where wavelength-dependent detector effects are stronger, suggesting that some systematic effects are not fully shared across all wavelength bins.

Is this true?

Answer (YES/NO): NO